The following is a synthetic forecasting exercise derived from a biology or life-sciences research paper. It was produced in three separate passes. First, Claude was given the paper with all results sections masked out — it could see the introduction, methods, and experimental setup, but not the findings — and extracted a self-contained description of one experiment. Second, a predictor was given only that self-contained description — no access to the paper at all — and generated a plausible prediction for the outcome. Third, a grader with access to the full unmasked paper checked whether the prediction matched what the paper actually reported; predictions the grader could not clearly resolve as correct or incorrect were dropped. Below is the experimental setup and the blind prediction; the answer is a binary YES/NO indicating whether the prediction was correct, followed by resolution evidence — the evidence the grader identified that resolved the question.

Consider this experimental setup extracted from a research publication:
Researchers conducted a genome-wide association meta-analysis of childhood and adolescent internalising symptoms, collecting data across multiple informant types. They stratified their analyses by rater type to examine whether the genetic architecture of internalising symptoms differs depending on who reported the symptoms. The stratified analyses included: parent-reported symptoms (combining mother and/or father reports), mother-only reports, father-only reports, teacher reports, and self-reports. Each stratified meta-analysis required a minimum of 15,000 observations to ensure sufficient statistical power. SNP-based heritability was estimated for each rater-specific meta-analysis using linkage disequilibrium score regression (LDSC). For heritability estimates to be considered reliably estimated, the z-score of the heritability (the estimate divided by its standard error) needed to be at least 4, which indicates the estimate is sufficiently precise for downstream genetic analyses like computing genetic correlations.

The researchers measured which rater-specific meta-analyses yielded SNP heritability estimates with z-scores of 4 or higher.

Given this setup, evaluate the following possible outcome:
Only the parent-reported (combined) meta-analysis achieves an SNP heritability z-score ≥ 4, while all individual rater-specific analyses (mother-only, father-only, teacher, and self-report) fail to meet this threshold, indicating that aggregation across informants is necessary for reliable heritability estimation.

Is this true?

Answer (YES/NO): NO